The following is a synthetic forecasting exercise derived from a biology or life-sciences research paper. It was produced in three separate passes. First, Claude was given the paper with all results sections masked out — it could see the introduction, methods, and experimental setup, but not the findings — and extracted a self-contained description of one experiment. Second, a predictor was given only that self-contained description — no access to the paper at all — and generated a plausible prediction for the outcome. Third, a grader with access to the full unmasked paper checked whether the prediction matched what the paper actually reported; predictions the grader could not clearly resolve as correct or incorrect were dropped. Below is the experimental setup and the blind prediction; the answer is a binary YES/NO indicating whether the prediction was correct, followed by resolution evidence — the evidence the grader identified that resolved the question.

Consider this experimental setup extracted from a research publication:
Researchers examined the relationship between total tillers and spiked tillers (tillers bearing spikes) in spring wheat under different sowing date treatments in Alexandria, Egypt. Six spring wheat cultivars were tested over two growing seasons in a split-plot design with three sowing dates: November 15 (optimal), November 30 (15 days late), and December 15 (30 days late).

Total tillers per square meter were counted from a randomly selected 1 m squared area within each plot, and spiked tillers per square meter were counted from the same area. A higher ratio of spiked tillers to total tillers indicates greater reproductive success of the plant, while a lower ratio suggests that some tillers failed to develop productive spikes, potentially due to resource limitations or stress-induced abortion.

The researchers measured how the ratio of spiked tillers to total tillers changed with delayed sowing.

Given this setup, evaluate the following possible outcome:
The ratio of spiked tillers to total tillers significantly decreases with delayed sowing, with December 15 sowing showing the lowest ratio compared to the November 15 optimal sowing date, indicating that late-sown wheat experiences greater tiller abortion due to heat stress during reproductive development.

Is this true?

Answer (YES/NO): NO